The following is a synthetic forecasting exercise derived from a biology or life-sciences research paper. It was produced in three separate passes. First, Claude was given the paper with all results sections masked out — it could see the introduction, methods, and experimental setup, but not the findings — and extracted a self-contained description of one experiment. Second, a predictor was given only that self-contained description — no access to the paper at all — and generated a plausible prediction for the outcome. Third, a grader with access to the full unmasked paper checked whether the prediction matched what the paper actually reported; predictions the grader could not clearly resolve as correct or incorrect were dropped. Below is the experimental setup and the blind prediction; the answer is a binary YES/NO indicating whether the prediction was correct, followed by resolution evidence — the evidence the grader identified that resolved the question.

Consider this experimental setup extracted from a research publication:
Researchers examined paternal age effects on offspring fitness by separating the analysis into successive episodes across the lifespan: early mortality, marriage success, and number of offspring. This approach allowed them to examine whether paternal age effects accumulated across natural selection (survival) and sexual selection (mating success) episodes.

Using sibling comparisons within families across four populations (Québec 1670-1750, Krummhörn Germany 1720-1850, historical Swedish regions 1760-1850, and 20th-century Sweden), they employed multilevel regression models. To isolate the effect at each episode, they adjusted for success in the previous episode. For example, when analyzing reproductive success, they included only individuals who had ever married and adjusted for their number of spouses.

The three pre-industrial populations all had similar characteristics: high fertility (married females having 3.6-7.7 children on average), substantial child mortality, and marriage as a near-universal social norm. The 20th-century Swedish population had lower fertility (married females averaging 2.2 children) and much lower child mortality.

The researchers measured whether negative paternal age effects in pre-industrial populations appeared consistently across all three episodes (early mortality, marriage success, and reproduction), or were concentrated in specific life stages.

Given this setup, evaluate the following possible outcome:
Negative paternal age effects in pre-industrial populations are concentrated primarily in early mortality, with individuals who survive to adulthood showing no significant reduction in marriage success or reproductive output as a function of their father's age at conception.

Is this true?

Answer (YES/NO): NO